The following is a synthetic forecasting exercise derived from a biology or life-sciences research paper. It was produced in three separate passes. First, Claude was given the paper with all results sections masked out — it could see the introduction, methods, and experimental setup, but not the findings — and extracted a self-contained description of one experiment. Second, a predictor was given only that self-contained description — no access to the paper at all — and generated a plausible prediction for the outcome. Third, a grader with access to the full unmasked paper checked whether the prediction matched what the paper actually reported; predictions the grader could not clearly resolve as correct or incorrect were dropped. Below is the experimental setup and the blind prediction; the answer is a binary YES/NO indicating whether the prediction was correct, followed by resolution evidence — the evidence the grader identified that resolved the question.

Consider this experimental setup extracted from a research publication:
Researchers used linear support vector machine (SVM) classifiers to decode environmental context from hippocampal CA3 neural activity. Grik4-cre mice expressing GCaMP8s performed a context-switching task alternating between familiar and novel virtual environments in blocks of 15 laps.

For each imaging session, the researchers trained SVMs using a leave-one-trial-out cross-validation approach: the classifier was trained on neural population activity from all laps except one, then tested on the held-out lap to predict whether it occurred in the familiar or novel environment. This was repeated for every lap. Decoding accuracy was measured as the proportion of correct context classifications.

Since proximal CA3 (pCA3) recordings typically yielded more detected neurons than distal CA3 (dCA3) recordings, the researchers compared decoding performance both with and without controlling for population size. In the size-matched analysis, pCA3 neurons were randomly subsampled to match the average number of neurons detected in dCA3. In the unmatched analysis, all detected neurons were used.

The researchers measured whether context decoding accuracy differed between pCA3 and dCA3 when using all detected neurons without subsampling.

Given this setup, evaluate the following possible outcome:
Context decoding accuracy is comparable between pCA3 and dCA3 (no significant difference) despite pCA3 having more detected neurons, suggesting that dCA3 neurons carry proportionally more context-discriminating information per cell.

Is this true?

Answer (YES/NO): YES